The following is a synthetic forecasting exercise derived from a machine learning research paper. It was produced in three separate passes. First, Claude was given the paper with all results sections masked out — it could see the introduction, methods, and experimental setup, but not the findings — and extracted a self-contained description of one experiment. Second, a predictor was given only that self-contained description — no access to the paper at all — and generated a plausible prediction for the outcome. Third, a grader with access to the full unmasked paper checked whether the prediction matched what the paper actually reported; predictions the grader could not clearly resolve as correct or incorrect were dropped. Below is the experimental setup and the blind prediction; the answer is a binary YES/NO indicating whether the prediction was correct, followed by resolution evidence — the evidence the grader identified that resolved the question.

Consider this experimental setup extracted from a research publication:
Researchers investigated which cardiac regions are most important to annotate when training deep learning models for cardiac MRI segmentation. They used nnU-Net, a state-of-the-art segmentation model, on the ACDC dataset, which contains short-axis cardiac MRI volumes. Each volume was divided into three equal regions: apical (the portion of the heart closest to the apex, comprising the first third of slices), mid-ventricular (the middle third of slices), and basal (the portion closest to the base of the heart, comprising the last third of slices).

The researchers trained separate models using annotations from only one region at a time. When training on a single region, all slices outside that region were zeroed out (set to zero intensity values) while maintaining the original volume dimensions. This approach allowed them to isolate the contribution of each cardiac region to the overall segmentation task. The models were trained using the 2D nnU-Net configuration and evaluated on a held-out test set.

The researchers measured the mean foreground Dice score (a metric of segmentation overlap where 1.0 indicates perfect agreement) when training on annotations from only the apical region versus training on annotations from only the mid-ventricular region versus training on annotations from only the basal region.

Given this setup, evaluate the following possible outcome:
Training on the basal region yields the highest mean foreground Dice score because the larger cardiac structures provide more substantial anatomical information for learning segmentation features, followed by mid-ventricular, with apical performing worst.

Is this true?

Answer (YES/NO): NO